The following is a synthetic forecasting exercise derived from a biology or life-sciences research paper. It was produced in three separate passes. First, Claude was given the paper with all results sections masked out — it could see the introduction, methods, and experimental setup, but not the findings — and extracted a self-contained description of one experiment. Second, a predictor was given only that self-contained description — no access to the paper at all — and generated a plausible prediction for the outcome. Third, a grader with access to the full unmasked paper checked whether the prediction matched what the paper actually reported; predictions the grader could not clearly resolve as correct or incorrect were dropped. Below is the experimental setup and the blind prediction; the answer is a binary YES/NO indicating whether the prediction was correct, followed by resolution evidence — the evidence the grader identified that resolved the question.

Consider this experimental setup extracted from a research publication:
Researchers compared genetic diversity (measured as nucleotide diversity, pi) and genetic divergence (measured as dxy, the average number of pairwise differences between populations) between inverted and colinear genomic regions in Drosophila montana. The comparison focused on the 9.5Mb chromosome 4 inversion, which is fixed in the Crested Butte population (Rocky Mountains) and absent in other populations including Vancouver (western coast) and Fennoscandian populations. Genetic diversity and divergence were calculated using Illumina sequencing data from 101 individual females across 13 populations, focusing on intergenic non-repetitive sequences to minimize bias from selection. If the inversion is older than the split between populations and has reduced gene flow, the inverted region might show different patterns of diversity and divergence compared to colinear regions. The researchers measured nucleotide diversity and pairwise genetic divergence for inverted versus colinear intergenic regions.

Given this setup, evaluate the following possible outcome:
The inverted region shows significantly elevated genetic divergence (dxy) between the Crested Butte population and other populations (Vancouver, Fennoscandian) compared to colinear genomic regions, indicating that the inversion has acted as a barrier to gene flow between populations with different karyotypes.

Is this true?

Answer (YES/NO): YES